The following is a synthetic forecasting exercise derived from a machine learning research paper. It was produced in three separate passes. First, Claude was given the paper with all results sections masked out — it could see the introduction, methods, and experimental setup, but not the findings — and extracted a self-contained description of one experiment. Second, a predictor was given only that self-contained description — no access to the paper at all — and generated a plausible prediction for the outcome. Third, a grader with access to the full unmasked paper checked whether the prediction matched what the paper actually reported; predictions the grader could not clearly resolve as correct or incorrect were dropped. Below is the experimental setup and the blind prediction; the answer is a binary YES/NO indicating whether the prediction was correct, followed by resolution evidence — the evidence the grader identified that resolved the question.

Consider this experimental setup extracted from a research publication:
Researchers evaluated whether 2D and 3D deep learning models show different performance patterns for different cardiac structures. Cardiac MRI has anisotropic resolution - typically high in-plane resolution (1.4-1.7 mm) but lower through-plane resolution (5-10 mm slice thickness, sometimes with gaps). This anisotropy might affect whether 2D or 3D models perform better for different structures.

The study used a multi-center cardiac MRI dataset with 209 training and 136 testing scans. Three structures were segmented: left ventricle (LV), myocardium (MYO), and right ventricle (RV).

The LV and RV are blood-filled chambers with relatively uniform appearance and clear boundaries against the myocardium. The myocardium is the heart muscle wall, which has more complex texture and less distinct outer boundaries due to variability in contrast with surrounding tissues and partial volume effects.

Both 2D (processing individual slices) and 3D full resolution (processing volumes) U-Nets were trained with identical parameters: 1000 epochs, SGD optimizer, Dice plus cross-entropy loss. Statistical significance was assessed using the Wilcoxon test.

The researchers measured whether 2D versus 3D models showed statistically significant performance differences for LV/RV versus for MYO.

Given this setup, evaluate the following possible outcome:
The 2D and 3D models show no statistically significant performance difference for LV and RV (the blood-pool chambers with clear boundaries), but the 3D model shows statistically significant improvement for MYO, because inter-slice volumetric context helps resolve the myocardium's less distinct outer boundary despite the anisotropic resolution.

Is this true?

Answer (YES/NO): NO